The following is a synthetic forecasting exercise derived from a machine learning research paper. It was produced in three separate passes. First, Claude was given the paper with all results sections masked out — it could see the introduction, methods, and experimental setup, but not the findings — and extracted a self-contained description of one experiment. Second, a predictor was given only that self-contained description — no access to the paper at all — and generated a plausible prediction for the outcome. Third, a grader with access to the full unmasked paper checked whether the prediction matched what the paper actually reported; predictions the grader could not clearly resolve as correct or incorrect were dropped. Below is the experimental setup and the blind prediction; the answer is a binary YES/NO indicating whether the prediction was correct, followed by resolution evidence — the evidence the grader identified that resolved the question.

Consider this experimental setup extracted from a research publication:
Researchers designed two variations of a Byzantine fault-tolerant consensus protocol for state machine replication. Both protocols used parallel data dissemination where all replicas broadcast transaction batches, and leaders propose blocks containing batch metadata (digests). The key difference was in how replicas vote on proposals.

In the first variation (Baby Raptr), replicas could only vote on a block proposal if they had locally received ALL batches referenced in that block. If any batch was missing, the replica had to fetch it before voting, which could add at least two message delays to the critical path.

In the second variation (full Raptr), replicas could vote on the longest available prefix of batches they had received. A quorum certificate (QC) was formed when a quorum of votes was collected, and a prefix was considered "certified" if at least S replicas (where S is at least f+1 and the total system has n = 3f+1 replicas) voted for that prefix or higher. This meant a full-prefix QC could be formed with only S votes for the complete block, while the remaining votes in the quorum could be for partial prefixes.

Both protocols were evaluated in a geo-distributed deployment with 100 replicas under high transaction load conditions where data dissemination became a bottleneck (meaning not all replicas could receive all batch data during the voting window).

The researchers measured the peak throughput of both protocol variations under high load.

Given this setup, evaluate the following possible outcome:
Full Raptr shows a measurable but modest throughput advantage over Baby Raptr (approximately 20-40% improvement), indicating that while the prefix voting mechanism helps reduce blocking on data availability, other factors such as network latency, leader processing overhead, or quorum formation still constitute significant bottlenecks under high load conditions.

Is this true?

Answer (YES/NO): NO